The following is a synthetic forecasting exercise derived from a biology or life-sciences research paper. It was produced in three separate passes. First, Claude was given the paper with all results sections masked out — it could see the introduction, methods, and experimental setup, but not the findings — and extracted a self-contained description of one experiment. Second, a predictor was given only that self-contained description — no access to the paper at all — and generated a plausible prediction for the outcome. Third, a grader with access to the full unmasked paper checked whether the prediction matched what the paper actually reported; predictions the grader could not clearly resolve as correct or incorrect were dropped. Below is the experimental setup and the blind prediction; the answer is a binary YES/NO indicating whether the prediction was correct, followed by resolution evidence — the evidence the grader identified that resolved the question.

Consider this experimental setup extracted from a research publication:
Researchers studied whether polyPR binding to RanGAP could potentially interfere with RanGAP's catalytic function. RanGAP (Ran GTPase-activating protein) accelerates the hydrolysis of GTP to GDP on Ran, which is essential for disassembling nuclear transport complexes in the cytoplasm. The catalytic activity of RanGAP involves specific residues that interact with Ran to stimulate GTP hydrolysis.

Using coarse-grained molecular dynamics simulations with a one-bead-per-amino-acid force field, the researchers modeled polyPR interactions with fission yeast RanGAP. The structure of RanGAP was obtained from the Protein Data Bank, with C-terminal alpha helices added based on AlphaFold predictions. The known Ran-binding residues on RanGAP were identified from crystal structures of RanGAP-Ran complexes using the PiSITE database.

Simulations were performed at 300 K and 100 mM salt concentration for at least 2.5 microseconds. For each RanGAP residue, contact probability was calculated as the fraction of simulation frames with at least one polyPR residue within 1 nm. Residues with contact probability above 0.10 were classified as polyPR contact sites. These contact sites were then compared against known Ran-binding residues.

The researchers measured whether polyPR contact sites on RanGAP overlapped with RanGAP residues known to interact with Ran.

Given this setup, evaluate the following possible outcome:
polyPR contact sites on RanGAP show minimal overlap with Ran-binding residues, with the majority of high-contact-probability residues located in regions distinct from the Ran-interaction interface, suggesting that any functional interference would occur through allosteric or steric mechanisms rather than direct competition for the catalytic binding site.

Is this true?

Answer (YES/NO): NO